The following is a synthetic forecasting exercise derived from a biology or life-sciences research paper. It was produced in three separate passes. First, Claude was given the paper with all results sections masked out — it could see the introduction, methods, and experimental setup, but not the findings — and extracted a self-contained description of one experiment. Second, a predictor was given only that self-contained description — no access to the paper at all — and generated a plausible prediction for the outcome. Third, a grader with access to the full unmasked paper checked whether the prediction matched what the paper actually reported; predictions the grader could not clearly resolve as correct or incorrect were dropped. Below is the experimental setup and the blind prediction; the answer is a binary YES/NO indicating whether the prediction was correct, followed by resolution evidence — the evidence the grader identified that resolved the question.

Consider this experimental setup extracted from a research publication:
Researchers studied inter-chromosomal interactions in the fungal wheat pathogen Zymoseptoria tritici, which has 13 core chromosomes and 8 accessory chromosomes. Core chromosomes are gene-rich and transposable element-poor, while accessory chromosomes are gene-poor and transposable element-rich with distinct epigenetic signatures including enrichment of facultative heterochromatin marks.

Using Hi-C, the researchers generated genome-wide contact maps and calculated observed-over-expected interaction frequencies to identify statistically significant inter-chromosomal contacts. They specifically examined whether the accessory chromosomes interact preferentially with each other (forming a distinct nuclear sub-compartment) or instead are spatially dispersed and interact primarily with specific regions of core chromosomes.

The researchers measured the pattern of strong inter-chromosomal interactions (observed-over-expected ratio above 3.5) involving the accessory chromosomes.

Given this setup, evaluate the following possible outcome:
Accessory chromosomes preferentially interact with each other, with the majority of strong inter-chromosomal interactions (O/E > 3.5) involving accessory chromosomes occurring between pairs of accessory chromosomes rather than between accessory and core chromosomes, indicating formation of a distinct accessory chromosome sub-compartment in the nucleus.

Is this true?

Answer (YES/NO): NO